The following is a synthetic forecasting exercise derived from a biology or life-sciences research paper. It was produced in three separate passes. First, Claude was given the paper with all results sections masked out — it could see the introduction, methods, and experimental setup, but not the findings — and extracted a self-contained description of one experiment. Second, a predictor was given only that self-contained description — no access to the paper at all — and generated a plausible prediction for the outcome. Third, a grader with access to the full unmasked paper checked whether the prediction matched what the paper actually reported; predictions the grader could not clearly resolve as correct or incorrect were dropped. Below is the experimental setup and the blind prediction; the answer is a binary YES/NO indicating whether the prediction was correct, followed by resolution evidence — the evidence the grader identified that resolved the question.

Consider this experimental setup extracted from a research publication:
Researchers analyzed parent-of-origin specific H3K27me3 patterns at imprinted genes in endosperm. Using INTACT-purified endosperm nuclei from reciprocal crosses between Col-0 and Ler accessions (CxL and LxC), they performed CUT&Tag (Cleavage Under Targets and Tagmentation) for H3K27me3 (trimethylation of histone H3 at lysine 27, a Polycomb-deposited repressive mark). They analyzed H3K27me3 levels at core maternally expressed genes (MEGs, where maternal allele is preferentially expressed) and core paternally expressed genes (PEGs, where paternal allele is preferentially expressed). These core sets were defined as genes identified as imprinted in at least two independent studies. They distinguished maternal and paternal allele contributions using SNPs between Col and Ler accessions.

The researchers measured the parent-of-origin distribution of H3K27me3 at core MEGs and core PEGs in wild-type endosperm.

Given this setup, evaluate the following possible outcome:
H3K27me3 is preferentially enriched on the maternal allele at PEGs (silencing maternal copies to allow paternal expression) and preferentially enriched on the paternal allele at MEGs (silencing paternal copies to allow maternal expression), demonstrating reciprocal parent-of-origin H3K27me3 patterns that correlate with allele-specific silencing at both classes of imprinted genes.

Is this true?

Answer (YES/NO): NO